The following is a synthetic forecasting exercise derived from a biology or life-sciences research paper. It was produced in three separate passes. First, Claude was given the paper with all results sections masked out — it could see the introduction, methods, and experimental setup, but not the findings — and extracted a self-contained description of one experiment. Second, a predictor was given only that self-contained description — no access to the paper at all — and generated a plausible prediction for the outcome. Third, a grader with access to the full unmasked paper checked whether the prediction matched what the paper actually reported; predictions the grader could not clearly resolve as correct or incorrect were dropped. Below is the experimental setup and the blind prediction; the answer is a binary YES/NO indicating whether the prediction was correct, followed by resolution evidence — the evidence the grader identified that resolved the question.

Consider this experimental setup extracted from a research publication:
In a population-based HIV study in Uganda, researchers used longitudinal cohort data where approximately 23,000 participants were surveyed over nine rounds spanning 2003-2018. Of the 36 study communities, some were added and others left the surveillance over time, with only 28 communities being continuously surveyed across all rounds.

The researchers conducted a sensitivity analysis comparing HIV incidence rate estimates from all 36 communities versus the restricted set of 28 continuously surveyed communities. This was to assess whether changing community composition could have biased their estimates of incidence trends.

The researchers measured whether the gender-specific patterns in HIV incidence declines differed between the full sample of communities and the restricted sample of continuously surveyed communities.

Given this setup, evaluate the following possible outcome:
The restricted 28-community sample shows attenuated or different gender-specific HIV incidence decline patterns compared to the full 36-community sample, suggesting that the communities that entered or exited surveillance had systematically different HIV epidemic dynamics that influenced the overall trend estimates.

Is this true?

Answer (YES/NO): NO